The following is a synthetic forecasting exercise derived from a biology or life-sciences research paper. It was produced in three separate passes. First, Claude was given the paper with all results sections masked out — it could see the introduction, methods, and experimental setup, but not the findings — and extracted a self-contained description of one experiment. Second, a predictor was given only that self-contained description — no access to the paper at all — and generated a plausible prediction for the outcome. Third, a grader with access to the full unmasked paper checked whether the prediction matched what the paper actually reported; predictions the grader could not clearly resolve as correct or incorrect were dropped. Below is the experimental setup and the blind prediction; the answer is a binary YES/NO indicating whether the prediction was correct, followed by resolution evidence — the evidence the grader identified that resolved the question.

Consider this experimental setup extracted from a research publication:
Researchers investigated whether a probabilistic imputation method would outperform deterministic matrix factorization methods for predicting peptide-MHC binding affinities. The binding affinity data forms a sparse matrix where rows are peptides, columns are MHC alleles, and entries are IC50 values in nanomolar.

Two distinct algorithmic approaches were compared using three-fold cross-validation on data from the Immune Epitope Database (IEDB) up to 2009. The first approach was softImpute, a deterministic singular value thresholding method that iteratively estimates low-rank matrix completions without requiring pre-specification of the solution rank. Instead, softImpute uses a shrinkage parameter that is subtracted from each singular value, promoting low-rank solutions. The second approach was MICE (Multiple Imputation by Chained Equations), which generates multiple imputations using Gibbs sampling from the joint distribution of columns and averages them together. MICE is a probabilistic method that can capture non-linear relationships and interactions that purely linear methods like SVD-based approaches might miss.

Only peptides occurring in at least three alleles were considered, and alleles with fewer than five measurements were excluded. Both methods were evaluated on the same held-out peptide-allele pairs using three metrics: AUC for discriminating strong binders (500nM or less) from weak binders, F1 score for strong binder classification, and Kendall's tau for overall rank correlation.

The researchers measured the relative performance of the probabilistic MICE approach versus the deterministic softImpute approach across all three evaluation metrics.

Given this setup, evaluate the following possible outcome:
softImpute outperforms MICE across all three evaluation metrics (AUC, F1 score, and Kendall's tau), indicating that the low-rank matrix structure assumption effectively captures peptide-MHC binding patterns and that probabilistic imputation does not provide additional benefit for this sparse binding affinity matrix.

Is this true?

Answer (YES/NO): NO